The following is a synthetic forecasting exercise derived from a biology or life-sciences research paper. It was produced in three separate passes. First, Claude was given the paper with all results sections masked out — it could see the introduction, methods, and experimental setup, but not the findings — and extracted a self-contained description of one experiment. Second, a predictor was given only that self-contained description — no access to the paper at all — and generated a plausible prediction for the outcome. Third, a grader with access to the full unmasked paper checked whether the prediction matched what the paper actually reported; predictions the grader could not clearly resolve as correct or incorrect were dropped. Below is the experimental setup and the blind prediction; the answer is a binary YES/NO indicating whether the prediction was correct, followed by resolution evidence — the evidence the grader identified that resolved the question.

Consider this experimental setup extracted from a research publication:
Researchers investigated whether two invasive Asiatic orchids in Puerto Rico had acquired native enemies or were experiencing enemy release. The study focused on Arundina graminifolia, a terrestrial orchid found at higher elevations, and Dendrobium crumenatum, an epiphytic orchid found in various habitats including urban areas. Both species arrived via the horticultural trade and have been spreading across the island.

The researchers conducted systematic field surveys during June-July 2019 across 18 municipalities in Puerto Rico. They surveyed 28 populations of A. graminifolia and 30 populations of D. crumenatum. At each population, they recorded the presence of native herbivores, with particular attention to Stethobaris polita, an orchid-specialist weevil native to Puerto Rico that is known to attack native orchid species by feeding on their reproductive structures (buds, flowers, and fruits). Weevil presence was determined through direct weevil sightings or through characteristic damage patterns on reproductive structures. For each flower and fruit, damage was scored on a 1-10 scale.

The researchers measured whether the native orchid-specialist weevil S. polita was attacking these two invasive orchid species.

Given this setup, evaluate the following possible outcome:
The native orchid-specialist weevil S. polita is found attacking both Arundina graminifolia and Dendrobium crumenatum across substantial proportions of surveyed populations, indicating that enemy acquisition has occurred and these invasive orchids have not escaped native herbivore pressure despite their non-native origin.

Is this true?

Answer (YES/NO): NO